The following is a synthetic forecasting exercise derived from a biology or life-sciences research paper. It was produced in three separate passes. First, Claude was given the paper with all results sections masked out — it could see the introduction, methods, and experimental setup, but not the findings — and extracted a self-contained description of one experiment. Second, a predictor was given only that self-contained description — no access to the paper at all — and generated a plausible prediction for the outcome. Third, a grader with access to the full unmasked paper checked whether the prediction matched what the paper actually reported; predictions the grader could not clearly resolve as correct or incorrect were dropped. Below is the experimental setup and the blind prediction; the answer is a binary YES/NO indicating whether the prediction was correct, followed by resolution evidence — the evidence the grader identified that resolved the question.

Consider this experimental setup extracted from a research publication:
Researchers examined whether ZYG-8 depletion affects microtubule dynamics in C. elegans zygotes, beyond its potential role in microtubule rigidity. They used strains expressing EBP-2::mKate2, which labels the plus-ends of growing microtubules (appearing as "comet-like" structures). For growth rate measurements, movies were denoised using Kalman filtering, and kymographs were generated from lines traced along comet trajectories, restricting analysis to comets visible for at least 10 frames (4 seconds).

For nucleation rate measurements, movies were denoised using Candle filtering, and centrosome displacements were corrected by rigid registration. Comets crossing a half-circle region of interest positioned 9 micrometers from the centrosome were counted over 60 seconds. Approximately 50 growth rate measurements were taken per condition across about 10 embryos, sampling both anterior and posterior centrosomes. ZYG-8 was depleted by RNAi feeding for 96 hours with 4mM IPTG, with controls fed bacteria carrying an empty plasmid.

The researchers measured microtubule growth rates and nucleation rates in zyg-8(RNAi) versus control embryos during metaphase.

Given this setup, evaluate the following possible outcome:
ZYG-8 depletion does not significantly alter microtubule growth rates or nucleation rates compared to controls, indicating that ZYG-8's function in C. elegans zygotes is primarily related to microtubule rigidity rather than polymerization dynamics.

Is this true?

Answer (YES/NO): YES